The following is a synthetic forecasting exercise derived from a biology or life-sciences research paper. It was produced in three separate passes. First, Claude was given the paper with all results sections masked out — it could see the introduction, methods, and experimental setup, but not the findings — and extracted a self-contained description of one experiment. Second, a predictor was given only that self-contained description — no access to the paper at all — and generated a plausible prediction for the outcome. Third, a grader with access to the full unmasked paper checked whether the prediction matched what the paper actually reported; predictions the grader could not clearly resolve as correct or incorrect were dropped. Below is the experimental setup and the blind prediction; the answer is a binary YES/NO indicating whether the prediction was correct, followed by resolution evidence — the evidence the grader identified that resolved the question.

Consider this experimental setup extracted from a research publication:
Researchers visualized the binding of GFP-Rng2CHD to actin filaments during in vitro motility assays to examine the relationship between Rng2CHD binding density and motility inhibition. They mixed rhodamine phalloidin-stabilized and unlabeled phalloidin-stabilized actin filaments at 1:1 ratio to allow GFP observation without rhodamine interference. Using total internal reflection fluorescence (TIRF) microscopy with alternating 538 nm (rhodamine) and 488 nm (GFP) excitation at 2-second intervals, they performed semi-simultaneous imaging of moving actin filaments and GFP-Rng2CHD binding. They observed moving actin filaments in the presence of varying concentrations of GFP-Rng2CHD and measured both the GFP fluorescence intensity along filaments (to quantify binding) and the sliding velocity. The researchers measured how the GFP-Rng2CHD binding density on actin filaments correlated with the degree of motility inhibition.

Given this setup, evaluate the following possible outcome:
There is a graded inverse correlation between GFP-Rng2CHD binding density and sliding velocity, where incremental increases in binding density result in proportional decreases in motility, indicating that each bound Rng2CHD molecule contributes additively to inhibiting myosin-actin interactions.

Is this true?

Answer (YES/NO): NO